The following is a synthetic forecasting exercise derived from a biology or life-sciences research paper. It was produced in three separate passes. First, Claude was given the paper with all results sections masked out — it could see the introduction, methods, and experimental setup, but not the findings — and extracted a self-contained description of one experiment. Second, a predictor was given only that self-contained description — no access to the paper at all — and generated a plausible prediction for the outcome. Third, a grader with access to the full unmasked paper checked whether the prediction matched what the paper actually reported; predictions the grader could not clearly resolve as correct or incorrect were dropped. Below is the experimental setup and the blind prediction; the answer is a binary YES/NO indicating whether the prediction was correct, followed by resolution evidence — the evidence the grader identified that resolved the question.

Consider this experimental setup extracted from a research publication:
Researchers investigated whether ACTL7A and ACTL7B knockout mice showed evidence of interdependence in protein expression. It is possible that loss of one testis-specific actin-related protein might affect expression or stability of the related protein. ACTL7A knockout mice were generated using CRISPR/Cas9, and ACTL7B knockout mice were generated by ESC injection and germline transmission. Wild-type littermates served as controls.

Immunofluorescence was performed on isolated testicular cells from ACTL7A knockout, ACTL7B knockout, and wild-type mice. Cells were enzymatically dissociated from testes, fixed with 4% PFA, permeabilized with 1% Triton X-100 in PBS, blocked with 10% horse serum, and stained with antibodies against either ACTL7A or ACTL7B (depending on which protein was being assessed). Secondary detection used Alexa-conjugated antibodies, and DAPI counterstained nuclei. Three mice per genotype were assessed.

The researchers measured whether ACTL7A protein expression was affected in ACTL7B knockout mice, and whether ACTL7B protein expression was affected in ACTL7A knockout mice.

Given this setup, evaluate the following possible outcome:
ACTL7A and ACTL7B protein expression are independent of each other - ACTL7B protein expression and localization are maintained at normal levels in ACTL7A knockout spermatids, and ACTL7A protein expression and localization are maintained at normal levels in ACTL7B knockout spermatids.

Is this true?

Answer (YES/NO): NO